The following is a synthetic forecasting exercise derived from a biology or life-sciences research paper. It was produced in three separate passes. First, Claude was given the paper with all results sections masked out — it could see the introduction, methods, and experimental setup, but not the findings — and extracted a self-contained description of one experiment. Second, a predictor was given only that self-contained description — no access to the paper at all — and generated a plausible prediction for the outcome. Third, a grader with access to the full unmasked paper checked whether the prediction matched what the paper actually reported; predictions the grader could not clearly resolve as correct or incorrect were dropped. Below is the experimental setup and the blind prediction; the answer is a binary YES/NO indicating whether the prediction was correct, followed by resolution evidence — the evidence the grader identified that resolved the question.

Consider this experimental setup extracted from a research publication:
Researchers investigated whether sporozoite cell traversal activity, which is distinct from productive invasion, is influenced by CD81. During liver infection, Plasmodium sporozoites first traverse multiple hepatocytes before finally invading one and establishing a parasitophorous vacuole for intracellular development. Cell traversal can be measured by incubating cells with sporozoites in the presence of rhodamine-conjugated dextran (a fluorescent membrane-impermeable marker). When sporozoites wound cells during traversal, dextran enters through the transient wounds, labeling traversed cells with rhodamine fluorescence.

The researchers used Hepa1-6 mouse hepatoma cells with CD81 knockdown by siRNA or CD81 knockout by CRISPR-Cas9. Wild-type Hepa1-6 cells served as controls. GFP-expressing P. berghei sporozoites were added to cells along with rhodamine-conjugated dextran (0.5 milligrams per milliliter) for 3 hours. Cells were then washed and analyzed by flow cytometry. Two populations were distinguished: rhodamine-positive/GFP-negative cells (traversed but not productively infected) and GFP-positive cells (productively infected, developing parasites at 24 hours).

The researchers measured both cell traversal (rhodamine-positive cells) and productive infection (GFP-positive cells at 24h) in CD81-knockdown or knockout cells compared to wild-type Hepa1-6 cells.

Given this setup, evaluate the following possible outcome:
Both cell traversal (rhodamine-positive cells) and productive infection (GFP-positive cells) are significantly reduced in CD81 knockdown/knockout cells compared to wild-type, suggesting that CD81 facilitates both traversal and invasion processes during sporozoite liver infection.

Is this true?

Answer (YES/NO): NO